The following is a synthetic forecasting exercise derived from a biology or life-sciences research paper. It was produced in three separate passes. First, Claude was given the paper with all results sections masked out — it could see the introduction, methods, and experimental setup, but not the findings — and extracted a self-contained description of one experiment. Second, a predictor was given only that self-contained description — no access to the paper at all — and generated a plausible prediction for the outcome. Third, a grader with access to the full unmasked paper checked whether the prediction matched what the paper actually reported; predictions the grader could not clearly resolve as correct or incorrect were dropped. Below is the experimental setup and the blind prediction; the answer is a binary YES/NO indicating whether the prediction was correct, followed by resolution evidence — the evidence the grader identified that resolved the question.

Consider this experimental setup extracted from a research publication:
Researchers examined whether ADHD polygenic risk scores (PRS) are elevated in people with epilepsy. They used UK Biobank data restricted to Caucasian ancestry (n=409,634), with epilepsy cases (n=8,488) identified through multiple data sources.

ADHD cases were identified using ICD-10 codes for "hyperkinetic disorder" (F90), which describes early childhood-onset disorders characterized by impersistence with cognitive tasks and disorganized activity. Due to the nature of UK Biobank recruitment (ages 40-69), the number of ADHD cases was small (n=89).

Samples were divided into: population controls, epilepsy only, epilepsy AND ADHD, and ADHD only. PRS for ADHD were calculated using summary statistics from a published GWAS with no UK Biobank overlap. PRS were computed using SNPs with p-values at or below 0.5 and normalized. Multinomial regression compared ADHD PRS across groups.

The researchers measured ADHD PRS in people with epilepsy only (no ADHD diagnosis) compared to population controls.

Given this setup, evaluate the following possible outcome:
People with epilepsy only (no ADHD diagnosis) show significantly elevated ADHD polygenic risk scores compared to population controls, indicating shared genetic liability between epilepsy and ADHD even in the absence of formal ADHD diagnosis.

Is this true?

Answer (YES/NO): YES